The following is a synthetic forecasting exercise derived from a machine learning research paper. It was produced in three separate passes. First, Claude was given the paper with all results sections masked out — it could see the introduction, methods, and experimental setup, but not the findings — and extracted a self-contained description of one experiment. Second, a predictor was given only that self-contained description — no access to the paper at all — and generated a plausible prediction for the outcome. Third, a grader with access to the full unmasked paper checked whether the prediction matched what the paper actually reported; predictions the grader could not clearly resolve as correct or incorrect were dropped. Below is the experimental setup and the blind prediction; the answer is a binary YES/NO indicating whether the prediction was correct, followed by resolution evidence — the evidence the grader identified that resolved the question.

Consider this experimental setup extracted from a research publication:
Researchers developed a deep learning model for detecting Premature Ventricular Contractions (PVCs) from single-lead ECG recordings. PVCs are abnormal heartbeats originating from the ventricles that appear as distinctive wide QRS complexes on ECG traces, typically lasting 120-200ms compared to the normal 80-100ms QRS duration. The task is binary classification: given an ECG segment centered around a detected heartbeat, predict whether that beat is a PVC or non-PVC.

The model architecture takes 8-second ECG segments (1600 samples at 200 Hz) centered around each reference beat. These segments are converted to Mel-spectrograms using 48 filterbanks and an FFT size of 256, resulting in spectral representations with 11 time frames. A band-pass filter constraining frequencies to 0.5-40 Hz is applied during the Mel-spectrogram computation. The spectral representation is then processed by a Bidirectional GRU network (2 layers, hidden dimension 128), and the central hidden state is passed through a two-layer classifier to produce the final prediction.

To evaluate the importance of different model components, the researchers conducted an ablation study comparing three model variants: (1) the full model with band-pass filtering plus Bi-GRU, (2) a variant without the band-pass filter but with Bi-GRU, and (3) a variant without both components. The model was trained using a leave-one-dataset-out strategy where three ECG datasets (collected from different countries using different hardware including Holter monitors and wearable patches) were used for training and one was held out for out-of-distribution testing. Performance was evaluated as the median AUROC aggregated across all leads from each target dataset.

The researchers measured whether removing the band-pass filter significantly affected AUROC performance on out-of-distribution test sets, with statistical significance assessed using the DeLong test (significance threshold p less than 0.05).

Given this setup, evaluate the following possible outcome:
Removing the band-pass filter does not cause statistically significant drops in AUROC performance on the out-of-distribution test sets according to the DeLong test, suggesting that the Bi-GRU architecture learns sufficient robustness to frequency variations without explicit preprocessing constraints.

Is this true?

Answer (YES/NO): NO